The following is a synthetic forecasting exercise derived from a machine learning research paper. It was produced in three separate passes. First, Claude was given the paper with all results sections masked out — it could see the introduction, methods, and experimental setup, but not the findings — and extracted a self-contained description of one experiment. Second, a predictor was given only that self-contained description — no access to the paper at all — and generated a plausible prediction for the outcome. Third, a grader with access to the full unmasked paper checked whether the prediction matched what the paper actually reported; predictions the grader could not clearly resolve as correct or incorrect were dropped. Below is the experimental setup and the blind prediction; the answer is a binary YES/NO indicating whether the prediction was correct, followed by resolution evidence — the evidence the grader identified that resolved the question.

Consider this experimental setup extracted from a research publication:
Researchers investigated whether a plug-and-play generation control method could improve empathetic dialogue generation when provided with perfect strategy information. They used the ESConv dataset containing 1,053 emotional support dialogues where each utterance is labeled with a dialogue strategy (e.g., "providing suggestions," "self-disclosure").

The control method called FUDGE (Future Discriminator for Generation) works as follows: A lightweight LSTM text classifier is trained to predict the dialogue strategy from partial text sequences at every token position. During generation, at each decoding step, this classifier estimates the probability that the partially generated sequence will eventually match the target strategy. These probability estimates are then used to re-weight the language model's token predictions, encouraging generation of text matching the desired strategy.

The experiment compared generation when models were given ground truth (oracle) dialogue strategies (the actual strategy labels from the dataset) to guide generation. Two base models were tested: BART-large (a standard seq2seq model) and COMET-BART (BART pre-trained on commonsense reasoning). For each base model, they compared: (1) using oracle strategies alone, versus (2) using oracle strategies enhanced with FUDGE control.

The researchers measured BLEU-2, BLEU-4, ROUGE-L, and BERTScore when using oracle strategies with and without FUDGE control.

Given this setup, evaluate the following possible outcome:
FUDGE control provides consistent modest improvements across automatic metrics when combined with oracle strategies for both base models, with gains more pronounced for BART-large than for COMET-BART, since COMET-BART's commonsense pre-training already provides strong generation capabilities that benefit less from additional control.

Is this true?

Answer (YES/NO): NO